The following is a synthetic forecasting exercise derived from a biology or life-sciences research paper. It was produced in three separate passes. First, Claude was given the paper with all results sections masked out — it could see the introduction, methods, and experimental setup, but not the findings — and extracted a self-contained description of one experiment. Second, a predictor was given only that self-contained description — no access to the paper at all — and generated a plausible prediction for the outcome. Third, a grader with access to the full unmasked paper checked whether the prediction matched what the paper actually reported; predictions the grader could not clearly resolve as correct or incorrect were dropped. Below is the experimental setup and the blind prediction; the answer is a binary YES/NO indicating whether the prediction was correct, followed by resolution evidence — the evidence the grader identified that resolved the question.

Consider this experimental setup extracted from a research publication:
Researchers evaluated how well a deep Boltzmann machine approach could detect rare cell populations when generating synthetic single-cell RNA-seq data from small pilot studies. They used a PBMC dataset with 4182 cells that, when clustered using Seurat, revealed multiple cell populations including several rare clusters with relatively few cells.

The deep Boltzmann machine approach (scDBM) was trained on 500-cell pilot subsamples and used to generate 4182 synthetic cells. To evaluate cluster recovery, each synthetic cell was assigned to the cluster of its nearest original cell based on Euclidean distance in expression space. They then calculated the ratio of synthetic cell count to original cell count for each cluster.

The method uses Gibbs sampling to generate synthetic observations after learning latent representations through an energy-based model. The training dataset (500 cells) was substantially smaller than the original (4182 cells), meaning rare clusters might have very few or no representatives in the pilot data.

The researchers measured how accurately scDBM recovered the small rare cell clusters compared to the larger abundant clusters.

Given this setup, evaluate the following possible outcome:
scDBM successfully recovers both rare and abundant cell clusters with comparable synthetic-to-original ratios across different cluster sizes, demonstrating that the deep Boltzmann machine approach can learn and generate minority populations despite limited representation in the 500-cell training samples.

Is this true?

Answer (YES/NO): NO